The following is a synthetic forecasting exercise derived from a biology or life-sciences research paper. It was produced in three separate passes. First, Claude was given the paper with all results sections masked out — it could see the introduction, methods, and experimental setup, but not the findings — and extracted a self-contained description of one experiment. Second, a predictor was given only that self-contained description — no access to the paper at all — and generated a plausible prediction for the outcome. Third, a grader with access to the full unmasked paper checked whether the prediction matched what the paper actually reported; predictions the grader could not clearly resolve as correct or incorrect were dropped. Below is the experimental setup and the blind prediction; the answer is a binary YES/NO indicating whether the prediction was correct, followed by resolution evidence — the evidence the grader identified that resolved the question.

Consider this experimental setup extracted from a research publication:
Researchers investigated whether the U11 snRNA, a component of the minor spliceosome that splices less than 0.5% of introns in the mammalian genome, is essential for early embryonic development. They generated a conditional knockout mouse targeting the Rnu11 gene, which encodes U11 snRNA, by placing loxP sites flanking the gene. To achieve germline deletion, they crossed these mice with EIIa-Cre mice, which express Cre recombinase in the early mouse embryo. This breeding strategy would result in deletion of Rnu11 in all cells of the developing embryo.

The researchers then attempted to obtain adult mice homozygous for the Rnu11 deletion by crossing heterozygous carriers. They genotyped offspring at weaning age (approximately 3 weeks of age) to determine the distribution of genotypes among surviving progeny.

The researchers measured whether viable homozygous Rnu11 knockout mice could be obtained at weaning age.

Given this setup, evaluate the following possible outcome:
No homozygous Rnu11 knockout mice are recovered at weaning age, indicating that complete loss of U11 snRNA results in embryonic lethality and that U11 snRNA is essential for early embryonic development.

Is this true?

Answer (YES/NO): YES